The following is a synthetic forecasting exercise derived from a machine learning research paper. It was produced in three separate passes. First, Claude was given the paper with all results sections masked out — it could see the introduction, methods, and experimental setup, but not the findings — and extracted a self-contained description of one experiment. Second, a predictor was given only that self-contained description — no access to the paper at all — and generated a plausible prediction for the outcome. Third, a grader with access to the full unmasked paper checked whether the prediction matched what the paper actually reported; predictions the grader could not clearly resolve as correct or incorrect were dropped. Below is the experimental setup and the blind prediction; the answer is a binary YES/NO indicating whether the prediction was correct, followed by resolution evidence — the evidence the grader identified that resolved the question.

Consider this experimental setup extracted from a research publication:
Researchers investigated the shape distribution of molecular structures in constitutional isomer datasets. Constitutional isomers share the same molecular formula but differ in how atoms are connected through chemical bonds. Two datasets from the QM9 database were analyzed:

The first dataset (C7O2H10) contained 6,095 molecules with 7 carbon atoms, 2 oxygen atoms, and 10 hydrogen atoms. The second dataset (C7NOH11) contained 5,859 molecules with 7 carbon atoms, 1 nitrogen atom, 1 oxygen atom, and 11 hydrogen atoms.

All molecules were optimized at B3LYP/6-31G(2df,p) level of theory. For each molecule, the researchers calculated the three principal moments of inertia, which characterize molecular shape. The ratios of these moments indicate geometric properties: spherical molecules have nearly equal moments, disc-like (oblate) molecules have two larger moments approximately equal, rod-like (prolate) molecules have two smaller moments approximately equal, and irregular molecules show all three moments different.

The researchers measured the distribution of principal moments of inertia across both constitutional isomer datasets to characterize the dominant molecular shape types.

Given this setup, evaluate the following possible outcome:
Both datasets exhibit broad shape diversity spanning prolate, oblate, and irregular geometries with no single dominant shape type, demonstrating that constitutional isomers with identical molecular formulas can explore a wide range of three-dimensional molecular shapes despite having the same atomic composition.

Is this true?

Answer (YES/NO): NO